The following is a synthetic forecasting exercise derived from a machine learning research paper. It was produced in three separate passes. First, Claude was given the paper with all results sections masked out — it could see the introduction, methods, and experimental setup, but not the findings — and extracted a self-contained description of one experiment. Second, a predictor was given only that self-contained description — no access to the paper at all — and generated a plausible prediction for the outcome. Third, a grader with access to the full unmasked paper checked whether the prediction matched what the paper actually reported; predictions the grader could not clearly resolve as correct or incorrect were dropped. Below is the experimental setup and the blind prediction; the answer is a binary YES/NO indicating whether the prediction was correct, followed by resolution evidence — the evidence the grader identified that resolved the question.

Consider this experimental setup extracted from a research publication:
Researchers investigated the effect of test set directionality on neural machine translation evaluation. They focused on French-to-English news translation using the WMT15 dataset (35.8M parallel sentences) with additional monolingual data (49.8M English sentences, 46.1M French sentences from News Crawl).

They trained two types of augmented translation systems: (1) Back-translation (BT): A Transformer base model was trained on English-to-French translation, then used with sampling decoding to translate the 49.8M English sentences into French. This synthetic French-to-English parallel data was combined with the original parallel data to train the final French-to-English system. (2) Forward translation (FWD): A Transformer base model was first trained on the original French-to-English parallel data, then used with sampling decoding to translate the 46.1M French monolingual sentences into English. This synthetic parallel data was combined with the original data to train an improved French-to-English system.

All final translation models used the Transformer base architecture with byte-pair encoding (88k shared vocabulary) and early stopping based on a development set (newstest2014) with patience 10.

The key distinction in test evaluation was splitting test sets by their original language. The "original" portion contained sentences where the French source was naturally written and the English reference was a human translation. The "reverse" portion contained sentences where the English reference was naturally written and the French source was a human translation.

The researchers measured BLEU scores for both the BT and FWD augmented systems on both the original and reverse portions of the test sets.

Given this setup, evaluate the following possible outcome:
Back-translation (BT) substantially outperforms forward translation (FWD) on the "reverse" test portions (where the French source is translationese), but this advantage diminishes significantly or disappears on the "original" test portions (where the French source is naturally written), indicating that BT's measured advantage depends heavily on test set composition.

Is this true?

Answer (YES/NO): YES